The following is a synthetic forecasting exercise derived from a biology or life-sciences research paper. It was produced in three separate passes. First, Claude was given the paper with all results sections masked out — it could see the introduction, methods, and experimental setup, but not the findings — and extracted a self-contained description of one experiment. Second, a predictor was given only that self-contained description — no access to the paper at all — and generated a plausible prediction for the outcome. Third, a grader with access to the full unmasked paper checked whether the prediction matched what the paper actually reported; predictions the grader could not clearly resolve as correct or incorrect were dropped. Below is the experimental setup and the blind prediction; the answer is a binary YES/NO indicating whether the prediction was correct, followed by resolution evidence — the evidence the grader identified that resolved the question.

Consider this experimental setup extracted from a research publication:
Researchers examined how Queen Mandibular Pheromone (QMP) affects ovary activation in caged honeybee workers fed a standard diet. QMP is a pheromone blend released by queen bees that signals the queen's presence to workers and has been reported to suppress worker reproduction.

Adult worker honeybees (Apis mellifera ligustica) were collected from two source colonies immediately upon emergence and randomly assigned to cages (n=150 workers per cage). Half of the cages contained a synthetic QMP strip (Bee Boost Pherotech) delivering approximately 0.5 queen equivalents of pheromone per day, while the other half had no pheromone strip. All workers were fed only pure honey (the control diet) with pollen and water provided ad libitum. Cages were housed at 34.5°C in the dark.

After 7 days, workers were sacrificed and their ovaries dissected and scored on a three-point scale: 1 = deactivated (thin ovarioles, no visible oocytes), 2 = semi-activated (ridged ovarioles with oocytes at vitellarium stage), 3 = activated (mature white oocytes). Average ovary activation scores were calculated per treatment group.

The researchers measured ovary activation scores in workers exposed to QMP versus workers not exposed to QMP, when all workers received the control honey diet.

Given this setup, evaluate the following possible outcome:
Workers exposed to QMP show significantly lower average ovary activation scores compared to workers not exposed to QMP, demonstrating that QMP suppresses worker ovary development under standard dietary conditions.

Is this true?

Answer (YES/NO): NO